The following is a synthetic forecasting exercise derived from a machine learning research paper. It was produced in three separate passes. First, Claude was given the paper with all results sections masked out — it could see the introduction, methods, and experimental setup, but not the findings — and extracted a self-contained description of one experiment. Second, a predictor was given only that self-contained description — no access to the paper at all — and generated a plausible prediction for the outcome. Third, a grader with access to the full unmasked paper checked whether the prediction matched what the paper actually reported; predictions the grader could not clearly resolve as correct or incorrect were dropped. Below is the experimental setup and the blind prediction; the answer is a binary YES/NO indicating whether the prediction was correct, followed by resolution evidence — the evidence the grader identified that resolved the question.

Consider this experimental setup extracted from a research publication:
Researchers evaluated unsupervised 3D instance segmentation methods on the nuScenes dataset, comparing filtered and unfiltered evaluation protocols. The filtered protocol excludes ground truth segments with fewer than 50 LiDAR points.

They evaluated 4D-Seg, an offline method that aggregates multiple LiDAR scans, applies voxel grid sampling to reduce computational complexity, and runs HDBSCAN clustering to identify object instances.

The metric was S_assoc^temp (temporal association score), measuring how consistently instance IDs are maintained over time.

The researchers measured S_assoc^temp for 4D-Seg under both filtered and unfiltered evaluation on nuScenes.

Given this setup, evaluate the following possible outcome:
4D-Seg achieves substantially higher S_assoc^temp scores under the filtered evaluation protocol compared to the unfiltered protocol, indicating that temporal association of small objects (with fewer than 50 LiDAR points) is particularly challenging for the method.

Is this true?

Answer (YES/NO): YES